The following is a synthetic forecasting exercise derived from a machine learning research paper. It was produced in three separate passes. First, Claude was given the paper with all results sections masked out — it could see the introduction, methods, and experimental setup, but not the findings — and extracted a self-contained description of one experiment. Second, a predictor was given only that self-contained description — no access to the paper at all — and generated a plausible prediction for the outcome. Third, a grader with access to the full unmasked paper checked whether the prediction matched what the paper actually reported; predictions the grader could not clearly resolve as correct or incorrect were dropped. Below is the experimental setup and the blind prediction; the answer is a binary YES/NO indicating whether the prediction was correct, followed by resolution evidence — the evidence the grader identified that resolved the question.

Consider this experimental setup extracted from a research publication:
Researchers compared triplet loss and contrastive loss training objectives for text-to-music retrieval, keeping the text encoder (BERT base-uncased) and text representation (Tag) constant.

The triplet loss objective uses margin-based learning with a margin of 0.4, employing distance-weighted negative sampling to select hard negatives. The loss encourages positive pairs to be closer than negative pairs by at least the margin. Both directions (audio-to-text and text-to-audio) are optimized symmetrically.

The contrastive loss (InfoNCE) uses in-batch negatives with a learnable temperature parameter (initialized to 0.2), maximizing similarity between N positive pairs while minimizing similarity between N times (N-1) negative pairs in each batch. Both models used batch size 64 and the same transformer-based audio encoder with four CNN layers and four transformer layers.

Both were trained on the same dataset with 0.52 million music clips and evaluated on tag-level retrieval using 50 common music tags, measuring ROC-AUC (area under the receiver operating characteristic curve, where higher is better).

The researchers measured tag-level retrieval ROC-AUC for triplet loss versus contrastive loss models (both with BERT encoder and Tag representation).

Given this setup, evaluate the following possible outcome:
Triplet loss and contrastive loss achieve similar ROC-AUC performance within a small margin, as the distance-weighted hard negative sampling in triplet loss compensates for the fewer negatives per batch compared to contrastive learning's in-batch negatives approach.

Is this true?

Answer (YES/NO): NO